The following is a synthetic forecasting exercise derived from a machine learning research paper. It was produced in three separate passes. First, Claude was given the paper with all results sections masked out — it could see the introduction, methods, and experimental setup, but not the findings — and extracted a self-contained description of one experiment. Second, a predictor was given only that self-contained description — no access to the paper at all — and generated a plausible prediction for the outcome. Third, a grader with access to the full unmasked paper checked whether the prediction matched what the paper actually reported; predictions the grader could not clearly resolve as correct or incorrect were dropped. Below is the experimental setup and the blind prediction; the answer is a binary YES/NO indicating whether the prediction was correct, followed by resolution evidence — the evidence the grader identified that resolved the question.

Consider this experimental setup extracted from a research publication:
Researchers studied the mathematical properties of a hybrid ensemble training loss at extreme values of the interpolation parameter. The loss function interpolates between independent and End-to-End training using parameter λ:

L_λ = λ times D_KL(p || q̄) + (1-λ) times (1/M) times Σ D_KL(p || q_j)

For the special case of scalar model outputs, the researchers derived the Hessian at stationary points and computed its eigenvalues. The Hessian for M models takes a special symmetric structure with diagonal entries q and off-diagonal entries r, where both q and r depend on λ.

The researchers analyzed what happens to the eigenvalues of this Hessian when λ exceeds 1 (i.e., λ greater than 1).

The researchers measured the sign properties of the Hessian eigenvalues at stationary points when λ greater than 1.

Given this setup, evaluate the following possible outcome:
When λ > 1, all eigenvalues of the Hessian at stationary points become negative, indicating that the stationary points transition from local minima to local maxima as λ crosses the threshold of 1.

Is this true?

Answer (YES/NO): NO